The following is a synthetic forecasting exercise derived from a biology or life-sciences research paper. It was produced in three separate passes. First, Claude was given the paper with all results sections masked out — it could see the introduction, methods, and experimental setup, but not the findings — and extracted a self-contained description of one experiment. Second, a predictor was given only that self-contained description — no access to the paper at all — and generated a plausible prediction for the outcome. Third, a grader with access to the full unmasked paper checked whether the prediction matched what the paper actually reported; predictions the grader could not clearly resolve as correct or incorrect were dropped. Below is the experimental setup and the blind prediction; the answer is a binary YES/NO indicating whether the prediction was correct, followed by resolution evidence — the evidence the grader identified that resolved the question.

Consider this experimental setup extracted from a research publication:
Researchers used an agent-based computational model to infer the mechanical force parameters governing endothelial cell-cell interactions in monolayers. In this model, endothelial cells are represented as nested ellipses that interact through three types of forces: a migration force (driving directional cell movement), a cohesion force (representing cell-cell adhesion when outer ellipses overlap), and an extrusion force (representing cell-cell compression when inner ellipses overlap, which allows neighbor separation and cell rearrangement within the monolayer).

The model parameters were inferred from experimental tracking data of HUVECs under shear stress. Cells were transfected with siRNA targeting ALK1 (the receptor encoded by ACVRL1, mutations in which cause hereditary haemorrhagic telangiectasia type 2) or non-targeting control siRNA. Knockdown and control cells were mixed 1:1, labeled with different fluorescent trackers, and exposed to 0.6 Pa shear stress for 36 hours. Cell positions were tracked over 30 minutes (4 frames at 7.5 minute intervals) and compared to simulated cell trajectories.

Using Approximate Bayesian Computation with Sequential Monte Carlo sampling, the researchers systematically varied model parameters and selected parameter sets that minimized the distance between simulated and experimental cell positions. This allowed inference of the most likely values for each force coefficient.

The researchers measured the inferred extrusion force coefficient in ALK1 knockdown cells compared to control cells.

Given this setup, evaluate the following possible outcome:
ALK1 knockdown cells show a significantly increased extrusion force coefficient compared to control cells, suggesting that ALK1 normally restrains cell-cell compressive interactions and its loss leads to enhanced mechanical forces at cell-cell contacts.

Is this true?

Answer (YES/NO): NO